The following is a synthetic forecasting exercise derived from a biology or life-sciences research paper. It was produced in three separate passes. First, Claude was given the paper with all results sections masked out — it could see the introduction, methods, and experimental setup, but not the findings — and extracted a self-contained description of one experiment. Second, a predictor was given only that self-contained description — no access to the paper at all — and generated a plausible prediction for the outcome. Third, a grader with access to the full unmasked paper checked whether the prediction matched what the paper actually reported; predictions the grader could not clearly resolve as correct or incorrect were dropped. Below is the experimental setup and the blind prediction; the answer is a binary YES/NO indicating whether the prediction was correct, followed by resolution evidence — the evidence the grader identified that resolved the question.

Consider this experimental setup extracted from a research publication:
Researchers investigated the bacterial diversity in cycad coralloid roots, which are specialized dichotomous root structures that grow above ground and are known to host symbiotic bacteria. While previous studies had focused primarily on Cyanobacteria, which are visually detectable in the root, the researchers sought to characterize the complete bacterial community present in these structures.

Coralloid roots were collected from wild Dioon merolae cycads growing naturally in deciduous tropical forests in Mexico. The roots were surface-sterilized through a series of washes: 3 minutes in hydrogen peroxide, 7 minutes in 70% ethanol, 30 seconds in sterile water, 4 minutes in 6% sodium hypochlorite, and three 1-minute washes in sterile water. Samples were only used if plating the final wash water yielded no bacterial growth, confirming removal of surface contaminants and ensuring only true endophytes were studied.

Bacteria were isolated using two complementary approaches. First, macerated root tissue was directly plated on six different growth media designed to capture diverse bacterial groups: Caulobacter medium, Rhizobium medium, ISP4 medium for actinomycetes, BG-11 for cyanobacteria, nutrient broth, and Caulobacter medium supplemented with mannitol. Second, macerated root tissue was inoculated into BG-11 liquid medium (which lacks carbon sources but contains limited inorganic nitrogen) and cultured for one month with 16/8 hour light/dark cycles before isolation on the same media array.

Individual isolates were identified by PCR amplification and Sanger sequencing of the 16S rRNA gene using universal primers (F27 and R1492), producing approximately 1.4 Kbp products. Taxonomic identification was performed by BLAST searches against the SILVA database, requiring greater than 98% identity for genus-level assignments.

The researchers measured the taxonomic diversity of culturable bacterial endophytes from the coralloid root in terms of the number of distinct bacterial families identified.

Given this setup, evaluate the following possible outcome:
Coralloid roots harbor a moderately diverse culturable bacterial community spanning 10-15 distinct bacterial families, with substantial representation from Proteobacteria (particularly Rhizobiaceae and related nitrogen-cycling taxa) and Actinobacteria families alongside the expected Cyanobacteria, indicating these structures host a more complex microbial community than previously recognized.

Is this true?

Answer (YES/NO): NO